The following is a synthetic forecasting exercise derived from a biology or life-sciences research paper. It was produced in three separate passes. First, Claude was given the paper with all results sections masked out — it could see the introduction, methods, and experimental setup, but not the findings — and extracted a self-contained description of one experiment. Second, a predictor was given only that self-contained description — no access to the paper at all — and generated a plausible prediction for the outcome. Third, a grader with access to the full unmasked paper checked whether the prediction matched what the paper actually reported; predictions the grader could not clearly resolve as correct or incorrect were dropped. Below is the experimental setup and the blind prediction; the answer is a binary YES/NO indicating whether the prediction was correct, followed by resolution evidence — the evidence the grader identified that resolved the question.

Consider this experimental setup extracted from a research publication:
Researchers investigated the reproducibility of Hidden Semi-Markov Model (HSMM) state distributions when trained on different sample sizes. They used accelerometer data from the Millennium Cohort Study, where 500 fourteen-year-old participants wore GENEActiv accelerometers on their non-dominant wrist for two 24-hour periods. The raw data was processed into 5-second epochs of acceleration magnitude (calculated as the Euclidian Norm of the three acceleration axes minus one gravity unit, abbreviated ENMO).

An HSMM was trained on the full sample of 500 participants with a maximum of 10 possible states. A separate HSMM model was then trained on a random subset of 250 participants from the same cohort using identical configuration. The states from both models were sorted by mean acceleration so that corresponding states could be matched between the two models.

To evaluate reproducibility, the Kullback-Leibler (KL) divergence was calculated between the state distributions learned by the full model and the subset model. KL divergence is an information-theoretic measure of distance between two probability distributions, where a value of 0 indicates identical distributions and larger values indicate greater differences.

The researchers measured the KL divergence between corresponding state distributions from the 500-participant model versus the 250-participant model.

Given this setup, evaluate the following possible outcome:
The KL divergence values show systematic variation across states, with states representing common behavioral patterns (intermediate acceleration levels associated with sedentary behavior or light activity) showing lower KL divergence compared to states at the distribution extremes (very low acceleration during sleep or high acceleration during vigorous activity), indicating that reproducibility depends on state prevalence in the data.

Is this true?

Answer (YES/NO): NO